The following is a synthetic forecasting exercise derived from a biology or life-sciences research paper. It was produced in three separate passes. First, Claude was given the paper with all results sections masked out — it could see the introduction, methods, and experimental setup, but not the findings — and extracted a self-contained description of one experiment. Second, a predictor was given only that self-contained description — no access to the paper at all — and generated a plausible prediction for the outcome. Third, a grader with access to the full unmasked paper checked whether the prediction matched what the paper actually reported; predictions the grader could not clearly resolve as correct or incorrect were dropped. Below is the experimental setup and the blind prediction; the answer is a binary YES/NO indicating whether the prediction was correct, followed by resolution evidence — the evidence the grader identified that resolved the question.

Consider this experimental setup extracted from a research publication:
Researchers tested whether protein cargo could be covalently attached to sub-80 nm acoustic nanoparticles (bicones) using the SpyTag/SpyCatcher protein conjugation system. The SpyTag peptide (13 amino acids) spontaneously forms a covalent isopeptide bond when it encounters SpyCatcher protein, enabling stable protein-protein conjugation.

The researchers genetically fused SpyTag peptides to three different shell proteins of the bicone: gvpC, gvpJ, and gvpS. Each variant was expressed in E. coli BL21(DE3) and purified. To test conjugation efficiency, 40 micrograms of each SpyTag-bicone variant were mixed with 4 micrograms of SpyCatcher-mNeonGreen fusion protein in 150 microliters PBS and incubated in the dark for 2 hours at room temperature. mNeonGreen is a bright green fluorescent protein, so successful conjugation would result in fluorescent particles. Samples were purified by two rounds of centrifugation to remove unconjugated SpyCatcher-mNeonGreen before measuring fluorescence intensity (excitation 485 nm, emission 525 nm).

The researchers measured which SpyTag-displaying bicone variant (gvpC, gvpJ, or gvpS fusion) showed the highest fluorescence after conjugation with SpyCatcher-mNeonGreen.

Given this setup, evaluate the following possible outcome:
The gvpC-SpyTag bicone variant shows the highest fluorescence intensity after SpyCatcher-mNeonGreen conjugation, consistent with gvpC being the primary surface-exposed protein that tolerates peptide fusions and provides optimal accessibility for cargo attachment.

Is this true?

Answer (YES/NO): NO